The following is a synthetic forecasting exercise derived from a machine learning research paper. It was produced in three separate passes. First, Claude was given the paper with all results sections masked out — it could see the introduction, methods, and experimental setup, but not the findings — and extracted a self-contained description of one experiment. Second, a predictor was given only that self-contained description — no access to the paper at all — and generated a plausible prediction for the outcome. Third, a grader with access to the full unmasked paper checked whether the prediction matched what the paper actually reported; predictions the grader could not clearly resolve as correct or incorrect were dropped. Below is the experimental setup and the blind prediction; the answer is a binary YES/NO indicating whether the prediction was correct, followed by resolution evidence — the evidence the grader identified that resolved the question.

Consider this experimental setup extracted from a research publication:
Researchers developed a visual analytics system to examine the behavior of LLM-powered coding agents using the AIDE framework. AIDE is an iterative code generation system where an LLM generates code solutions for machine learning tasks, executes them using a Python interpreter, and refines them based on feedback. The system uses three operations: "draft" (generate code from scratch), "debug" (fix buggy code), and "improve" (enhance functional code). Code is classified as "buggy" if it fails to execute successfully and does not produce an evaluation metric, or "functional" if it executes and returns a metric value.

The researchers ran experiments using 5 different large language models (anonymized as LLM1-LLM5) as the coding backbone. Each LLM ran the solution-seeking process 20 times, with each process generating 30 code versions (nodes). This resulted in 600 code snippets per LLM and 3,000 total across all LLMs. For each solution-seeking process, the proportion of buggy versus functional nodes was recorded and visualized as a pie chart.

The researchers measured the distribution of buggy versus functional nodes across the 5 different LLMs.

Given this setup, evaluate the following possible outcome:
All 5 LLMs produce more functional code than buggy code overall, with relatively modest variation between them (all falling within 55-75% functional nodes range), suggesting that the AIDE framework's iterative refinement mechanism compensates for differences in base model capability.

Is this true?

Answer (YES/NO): NO